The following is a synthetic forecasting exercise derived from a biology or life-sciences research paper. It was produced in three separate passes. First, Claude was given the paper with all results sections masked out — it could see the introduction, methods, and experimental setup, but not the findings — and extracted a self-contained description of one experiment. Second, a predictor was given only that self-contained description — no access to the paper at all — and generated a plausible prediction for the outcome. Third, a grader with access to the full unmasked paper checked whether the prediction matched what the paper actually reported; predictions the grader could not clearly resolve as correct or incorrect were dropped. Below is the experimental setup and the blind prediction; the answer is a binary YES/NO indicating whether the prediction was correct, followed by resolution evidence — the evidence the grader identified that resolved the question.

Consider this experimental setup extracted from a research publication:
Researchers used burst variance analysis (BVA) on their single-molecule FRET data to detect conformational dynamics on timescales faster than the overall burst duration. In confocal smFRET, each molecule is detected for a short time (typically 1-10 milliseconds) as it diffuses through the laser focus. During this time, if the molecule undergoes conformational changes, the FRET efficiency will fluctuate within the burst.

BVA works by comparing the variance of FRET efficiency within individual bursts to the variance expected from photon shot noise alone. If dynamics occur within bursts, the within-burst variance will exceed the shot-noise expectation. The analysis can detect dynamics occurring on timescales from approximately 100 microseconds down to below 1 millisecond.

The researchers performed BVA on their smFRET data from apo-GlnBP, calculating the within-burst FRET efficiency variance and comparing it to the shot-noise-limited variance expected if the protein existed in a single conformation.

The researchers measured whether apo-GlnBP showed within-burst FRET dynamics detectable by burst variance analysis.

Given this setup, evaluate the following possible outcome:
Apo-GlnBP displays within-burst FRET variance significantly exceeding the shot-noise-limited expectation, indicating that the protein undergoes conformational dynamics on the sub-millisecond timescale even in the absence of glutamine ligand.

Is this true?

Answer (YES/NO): NO